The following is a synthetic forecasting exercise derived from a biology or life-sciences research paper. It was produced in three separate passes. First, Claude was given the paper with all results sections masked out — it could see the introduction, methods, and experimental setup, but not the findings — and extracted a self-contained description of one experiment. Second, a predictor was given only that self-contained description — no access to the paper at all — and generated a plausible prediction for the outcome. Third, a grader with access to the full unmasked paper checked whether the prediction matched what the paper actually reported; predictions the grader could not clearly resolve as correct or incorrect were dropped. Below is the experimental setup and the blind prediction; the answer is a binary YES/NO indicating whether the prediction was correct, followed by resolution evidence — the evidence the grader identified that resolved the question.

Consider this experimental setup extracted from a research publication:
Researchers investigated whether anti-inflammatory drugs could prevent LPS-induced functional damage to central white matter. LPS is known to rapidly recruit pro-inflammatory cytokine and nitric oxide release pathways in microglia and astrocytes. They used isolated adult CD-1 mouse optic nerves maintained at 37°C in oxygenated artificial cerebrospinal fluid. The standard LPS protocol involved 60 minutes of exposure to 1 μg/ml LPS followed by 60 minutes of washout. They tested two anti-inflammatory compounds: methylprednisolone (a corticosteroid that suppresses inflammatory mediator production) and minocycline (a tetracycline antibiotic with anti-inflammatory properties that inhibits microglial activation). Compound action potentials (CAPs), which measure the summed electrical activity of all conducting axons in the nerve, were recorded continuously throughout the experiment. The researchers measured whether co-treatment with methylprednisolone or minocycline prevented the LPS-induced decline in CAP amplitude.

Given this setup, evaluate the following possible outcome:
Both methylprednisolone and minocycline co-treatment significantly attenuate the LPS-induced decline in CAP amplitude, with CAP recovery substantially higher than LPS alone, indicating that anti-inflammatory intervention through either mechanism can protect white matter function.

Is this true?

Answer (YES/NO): NO